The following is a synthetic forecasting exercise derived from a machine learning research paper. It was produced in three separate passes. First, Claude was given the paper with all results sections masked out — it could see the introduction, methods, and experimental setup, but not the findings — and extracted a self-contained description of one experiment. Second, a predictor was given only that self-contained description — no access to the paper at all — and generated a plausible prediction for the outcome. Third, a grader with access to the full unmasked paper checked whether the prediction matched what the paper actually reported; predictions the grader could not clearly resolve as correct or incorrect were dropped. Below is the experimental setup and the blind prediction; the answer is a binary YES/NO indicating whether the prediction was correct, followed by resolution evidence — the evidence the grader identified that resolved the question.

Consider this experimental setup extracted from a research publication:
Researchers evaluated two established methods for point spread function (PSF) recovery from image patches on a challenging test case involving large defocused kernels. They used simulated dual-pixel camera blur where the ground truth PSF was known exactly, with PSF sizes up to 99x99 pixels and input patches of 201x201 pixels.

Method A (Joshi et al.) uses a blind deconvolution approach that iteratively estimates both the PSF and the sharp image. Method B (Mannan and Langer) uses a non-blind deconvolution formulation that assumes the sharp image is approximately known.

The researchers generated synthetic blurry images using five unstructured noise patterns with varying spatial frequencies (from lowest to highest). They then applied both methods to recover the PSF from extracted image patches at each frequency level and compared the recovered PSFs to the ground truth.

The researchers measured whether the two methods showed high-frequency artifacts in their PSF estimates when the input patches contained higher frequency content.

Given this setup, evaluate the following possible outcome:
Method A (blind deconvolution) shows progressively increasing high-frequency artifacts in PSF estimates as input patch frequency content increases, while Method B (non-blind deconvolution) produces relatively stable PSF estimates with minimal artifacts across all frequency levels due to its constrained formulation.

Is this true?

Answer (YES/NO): NO